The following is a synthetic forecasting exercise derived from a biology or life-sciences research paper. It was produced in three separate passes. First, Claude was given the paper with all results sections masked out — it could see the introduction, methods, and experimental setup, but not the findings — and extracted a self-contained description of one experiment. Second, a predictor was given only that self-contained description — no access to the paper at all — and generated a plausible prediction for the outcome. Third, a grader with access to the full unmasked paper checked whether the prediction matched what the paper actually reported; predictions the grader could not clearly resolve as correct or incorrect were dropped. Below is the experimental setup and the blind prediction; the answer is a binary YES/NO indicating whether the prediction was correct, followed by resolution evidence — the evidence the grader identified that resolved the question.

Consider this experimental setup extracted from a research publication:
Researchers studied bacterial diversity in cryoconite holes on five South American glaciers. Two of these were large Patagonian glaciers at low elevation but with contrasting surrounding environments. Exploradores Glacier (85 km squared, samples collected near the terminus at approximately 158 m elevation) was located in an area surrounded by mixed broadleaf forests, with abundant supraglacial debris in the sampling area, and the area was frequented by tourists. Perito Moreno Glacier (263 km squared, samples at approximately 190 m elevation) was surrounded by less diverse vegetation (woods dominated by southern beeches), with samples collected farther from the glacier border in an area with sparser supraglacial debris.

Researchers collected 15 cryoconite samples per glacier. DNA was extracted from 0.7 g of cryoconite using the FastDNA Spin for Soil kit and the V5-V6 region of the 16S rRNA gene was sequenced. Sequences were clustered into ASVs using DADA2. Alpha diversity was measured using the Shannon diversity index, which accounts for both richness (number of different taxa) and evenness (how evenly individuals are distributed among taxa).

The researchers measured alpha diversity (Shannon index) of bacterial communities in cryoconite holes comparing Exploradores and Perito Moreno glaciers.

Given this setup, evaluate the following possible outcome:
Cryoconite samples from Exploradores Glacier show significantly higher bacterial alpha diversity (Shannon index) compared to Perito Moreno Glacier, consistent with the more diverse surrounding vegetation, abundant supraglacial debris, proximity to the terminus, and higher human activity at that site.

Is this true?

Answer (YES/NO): YES